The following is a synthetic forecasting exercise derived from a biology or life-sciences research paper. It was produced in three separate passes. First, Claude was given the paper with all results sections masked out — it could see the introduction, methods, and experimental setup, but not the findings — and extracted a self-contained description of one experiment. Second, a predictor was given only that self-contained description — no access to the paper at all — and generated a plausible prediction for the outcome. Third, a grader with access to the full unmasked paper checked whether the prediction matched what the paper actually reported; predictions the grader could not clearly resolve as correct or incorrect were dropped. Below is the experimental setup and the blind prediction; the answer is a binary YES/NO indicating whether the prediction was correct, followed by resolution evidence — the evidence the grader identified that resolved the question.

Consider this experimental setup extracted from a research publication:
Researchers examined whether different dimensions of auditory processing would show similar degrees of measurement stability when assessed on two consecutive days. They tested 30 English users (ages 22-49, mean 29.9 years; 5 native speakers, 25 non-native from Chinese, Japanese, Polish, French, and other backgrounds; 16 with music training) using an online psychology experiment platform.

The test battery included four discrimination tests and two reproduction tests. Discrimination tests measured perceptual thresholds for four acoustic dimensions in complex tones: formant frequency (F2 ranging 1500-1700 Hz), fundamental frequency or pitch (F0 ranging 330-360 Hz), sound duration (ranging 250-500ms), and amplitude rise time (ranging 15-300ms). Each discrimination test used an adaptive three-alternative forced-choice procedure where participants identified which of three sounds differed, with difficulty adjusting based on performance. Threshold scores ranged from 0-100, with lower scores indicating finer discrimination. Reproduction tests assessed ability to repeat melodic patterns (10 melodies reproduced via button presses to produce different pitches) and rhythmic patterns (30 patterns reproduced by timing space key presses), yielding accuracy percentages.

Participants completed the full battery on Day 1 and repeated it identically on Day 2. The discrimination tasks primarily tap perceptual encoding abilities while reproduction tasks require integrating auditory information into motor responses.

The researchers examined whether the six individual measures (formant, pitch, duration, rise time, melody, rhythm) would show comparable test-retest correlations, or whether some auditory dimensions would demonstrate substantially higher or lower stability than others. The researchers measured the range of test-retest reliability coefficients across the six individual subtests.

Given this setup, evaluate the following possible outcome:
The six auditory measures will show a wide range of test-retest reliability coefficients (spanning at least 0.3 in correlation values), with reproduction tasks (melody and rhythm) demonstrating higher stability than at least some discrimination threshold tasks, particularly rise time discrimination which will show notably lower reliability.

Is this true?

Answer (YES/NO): NO